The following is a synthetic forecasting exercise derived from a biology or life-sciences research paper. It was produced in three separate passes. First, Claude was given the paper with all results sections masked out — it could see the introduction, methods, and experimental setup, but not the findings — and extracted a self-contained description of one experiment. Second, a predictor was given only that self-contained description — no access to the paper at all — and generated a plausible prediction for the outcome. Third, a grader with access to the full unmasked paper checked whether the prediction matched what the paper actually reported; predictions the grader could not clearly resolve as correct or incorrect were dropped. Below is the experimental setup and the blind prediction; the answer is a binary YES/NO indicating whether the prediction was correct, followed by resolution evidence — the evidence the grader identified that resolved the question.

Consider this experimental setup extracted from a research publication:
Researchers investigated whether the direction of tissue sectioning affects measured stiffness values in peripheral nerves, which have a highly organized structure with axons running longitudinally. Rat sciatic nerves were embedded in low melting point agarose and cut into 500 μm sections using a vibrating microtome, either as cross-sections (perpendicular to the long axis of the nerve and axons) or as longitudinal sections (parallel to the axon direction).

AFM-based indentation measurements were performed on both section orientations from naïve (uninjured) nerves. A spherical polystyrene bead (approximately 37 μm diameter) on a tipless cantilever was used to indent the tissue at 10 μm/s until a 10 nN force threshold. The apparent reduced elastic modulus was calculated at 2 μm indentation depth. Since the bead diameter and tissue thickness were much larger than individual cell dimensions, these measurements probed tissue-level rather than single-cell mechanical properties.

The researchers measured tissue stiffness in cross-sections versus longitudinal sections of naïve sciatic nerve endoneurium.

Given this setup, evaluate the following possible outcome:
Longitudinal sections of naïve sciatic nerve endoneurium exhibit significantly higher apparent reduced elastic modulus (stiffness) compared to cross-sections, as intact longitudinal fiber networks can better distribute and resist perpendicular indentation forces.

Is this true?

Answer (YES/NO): YES